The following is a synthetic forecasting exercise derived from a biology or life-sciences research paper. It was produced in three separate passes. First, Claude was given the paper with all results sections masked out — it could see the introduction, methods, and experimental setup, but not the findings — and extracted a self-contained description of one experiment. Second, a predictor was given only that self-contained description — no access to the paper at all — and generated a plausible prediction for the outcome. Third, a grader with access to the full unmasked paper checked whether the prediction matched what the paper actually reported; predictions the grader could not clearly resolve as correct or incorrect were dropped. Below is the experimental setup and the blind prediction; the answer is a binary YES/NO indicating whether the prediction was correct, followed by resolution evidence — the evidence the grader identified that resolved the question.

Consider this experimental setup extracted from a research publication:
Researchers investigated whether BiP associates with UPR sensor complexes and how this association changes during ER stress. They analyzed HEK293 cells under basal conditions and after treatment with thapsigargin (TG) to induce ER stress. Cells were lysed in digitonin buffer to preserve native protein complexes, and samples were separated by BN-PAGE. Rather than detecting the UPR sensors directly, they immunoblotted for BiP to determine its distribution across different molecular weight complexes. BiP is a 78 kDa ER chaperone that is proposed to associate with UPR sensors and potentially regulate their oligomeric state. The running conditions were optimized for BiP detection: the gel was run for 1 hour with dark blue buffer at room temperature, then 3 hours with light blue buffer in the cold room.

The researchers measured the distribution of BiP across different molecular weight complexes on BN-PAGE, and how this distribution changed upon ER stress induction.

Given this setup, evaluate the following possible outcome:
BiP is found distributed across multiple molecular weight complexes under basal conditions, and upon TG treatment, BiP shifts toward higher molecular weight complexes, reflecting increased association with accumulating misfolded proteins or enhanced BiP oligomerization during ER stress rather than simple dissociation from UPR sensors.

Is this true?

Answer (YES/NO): NO